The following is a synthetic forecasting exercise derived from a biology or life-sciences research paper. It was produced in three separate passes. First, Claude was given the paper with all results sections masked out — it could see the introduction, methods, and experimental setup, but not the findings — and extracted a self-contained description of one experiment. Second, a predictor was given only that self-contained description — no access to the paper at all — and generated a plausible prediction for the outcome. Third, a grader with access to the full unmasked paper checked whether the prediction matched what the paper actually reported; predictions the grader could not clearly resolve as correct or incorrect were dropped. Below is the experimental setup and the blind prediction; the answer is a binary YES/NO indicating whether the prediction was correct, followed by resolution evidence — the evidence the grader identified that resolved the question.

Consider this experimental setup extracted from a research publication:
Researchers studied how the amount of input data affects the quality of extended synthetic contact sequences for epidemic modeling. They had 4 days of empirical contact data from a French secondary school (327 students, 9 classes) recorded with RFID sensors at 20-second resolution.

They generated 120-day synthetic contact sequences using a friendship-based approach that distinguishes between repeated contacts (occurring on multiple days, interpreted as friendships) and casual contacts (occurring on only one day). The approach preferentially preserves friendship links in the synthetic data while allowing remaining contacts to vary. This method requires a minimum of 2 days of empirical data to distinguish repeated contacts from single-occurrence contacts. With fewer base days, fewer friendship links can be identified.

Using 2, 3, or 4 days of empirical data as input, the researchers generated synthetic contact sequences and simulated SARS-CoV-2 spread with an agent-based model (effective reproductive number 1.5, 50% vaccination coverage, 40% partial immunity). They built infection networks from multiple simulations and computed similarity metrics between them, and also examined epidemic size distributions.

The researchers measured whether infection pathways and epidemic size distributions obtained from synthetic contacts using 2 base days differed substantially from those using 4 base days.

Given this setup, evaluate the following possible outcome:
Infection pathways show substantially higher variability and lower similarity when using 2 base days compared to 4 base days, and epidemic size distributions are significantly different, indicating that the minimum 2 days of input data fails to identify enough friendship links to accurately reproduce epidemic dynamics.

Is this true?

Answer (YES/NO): NO